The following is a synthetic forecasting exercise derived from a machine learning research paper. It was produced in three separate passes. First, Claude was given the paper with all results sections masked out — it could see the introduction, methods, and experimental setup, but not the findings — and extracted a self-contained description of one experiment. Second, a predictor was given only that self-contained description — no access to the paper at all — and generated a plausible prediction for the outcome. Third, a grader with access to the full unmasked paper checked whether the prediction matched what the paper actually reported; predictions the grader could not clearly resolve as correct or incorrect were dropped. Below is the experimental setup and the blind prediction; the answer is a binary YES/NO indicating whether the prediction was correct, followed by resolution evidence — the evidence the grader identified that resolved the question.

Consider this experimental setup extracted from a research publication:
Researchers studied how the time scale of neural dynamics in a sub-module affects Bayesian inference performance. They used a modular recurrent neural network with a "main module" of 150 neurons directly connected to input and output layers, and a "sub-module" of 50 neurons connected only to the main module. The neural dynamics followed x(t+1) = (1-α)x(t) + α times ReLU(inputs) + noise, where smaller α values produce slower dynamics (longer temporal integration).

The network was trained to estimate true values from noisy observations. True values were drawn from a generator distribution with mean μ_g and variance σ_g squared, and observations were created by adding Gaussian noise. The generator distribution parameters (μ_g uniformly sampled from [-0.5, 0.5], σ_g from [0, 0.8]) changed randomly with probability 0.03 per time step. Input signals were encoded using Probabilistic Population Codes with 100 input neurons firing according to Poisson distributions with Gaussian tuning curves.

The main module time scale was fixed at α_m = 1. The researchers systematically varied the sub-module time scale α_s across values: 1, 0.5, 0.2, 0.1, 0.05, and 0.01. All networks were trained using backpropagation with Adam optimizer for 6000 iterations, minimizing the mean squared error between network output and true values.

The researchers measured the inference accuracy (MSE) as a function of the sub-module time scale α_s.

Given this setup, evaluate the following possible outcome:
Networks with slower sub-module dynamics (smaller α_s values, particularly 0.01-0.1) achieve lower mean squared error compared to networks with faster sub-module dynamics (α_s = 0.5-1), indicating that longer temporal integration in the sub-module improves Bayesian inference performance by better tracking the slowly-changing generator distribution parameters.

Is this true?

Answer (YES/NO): NO